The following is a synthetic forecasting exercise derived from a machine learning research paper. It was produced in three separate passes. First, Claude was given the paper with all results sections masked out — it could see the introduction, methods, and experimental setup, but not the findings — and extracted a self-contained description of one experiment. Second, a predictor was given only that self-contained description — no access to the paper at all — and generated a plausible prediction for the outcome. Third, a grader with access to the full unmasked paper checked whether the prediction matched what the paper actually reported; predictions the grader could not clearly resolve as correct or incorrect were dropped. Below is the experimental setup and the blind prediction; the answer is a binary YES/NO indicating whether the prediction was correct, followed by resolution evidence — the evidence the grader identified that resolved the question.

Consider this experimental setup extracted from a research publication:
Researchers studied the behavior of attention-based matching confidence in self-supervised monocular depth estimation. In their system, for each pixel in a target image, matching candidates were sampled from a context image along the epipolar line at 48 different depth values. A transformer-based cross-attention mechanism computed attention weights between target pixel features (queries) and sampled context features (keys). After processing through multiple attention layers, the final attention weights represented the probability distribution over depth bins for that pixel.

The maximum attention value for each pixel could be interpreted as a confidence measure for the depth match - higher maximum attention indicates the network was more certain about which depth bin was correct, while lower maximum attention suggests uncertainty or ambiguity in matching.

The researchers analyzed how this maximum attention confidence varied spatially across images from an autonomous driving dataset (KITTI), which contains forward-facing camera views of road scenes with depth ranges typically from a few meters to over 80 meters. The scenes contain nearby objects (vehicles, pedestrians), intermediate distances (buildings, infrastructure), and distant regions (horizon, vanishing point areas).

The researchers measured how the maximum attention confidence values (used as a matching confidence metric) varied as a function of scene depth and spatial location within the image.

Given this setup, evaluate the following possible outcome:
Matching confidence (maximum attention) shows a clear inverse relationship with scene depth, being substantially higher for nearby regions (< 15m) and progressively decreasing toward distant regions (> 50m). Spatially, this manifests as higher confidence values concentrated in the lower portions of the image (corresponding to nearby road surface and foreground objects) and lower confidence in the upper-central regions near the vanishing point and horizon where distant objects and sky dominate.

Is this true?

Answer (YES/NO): YES